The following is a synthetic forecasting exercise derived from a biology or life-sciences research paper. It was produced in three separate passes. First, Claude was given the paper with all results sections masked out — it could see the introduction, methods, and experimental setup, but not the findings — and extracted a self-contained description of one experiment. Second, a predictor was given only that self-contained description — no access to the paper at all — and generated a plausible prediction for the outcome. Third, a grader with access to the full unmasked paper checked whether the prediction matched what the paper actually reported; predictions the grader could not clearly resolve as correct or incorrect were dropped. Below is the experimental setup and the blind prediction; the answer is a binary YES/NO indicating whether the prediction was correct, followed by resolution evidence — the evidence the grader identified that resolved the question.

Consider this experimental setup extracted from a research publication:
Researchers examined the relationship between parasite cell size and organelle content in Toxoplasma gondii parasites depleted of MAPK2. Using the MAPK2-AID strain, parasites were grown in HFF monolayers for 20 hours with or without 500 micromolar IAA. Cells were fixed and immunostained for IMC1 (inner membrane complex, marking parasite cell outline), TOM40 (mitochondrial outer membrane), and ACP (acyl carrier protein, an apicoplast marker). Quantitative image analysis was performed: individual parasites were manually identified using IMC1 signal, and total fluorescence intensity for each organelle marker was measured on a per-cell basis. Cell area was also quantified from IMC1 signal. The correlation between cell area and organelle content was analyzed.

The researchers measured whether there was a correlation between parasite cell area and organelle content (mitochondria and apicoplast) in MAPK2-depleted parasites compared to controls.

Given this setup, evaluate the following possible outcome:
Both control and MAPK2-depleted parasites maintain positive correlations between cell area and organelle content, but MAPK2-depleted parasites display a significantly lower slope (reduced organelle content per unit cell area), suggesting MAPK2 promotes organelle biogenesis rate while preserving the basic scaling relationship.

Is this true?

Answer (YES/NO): NO